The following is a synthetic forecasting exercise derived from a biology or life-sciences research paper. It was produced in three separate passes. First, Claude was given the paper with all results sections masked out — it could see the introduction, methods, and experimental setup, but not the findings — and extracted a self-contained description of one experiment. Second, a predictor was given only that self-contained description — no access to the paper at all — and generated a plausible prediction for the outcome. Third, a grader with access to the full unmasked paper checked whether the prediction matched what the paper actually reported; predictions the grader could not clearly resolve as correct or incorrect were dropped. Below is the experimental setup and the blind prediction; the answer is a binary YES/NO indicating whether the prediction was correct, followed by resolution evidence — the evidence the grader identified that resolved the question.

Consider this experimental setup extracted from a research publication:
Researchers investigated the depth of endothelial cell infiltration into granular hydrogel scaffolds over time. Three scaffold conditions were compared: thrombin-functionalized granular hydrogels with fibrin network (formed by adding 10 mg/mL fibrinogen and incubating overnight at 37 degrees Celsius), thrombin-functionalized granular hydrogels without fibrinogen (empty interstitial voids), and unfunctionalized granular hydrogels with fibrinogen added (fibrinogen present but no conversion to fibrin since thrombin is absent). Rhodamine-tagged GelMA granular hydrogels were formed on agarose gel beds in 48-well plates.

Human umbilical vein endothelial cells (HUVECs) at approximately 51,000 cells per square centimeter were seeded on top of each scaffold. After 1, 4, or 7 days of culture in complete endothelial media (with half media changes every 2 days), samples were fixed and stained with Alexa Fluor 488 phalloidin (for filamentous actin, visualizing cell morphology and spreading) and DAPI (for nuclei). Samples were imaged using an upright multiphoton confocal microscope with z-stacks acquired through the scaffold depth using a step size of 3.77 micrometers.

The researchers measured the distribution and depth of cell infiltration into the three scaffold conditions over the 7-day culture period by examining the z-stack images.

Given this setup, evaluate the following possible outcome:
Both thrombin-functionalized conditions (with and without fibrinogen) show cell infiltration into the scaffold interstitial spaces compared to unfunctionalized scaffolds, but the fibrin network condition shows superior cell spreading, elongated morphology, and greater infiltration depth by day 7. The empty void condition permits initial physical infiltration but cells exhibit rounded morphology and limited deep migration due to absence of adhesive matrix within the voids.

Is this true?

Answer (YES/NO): NO